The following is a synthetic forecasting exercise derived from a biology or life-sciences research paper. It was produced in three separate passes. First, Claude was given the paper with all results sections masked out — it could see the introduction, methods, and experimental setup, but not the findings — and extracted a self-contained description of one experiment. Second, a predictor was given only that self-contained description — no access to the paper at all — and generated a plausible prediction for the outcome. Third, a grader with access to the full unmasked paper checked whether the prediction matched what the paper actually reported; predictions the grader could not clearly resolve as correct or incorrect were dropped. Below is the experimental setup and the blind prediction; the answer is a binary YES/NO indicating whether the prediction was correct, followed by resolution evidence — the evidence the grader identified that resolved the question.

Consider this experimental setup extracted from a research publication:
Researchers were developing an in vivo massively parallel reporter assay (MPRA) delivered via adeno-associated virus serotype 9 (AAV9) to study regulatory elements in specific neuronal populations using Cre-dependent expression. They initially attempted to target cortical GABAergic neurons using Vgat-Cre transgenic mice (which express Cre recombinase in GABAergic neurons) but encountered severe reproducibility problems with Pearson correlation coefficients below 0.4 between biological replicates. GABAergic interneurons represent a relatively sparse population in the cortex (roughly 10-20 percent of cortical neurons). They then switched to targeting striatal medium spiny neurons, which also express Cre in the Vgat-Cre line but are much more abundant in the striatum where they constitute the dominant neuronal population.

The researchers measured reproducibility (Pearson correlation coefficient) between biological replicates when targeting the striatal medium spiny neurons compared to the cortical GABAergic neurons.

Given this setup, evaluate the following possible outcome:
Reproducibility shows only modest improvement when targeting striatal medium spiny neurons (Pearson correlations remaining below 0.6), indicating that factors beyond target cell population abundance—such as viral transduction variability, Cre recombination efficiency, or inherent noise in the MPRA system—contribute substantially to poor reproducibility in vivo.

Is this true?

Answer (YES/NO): NO